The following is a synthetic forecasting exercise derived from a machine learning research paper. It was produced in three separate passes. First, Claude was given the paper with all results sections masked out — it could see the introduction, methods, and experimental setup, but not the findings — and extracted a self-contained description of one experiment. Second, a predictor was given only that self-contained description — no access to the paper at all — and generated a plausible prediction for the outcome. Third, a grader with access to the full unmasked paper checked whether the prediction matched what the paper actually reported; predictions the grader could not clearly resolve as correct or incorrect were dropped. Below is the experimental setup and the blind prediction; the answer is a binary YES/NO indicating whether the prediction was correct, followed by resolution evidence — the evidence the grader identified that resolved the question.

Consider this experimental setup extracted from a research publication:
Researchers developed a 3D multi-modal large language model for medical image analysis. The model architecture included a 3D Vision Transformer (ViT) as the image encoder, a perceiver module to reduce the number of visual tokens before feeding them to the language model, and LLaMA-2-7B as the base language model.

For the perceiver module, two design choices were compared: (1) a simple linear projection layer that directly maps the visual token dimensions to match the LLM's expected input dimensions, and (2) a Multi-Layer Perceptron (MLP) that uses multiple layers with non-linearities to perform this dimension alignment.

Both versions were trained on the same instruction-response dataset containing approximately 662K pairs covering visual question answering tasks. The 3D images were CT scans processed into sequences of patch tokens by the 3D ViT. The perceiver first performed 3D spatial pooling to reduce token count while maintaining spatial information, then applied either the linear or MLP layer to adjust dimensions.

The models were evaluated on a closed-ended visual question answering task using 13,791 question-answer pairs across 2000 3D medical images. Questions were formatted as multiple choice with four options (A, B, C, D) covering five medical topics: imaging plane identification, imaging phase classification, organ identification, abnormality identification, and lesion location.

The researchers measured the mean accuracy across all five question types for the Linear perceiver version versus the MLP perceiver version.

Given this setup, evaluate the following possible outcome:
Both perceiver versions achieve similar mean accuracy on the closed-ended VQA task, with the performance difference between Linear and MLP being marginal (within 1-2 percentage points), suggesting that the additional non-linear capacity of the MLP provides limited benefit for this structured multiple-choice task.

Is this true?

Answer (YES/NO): NO